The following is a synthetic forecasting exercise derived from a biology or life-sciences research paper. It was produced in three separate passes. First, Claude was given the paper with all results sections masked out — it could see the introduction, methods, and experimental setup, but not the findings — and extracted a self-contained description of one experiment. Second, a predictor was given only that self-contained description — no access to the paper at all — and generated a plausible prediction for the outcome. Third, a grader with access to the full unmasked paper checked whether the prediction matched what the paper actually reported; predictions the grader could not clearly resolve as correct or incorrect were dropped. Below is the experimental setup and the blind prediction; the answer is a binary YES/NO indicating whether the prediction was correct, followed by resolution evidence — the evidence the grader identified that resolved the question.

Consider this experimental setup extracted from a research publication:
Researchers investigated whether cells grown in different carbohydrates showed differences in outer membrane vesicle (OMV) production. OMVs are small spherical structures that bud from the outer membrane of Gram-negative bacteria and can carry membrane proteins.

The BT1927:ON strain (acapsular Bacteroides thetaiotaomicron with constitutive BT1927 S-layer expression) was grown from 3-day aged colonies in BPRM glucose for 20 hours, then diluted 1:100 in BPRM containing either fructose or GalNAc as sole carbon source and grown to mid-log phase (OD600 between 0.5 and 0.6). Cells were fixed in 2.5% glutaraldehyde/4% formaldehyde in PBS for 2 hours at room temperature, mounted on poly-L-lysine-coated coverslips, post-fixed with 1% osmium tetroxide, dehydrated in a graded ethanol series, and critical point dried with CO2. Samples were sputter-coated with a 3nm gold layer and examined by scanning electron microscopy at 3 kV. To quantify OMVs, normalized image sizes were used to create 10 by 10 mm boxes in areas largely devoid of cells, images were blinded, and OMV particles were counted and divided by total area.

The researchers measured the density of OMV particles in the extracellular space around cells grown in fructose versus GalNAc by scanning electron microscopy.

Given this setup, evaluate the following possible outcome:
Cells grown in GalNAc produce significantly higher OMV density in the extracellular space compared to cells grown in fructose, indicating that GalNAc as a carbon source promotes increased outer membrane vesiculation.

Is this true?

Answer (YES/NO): YES